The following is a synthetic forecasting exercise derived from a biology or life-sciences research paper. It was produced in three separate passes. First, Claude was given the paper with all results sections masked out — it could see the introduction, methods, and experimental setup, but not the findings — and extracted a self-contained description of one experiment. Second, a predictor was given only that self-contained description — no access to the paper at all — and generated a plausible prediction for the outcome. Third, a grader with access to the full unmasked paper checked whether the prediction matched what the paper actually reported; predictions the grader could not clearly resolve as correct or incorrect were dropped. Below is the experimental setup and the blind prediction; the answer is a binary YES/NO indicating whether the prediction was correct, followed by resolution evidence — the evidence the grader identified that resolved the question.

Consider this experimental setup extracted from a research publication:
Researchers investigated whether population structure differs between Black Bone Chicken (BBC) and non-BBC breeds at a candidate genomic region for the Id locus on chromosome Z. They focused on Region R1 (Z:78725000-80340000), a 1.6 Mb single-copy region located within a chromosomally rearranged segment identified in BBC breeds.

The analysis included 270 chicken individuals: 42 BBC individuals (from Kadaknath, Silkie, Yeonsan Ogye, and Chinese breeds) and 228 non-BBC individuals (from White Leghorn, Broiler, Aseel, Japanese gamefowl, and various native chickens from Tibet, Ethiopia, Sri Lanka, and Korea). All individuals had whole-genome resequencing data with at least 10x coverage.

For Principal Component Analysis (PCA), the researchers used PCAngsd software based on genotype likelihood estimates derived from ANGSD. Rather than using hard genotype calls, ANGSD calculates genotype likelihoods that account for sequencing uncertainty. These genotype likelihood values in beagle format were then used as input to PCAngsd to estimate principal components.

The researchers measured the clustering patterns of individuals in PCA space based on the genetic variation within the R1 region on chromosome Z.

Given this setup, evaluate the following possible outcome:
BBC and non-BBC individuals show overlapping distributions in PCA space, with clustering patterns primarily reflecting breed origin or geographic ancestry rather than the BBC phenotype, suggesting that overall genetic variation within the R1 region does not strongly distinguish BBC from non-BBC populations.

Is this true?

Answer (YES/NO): NO